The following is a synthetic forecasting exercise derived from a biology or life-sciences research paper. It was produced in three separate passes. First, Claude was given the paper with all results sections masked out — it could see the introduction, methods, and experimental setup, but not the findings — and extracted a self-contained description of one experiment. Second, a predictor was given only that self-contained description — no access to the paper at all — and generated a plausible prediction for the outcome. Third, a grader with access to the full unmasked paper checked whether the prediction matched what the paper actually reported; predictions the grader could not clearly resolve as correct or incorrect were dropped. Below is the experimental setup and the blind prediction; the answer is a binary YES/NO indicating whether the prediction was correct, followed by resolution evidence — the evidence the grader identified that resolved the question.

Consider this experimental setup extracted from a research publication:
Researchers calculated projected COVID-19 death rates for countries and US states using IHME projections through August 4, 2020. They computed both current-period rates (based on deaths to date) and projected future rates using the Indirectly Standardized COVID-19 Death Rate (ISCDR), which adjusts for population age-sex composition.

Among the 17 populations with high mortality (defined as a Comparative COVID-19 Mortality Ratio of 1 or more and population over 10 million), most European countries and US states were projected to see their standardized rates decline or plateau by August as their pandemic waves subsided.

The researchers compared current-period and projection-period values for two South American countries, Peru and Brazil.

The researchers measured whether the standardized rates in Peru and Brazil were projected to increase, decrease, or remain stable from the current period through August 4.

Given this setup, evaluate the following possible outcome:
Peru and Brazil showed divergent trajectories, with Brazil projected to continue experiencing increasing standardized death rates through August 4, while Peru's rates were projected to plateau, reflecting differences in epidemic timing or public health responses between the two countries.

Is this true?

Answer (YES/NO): NO